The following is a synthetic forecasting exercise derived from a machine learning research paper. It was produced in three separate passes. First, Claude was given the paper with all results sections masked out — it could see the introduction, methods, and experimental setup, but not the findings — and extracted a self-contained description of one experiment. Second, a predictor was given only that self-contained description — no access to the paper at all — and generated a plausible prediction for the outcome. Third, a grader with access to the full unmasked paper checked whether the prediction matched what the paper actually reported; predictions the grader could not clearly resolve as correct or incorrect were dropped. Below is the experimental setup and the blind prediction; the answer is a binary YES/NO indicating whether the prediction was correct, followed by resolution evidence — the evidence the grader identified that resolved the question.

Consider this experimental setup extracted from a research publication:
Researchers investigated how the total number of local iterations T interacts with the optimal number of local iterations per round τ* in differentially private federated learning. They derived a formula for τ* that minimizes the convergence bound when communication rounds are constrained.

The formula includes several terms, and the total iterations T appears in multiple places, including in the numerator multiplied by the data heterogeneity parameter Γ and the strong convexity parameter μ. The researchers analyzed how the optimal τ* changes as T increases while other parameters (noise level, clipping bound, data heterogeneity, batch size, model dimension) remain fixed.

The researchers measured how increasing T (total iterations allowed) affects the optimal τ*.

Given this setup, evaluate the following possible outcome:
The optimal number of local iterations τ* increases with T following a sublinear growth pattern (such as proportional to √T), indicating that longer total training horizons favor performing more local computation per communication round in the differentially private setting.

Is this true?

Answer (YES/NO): YES